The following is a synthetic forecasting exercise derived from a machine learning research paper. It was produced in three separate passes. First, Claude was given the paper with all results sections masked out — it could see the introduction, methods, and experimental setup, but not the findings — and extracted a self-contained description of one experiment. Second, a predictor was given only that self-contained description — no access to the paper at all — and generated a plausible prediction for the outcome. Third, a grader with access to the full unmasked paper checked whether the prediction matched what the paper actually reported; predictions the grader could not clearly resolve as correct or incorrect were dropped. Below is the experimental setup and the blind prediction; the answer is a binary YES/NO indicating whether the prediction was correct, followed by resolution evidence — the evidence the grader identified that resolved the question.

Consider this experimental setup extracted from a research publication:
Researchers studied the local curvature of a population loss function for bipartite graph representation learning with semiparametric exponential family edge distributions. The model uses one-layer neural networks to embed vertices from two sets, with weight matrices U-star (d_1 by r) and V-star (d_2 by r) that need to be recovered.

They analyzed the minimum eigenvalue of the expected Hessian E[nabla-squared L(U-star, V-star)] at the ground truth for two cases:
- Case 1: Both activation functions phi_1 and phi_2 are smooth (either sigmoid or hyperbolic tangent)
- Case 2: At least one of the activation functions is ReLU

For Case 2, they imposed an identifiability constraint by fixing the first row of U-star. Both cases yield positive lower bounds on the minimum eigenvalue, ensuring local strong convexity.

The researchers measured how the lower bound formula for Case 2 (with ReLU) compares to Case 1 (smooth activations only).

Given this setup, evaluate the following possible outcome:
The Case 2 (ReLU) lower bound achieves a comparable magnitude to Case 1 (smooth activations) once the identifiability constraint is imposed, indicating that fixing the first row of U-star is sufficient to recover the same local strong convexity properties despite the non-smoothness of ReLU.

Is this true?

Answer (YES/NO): NO